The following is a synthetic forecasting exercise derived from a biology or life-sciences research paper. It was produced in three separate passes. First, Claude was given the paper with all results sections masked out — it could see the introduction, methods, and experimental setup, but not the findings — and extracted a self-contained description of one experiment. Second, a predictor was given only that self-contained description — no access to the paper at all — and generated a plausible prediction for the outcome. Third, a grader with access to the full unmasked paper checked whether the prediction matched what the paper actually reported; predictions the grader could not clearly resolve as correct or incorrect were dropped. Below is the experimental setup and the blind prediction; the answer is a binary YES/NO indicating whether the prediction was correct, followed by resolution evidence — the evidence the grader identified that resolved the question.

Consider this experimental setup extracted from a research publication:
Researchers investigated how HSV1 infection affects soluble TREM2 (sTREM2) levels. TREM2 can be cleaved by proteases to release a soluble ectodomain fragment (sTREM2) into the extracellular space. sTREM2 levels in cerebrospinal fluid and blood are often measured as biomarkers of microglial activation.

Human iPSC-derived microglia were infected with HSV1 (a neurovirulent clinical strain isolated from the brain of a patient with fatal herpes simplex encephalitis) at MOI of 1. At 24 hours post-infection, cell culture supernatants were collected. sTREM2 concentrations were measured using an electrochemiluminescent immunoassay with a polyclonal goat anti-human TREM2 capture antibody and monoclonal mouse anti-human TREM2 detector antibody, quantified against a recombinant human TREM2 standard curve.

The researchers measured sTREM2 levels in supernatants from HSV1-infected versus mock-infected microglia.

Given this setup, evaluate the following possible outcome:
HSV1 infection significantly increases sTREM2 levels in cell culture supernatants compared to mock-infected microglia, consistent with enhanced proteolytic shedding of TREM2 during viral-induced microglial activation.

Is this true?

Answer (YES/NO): NO